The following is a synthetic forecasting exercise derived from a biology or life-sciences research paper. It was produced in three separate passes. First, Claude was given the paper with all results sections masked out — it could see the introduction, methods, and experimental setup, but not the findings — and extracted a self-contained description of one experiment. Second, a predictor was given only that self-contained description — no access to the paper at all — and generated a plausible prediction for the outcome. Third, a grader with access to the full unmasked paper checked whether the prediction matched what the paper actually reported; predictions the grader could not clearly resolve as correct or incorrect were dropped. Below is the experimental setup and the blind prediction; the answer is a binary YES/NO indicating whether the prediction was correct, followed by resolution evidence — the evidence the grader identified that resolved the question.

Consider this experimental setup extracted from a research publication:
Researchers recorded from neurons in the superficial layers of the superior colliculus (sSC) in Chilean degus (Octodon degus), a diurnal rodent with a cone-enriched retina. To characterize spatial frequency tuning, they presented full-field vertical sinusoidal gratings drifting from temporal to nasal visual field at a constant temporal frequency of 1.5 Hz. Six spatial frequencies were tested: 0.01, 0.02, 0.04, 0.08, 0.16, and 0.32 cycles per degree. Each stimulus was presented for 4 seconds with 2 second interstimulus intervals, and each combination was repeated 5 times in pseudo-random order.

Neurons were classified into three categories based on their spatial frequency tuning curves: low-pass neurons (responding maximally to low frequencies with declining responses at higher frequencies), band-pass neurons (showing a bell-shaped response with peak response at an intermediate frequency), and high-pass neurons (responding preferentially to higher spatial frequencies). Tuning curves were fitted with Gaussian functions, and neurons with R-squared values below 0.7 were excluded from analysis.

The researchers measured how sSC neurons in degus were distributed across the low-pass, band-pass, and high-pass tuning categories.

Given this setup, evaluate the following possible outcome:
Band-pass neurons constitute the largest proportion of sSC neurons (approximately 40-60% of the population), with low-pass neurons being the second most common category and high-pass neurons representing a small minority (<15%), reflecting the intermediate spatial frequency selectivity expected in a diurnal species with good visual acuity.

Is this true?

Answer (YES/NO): YES